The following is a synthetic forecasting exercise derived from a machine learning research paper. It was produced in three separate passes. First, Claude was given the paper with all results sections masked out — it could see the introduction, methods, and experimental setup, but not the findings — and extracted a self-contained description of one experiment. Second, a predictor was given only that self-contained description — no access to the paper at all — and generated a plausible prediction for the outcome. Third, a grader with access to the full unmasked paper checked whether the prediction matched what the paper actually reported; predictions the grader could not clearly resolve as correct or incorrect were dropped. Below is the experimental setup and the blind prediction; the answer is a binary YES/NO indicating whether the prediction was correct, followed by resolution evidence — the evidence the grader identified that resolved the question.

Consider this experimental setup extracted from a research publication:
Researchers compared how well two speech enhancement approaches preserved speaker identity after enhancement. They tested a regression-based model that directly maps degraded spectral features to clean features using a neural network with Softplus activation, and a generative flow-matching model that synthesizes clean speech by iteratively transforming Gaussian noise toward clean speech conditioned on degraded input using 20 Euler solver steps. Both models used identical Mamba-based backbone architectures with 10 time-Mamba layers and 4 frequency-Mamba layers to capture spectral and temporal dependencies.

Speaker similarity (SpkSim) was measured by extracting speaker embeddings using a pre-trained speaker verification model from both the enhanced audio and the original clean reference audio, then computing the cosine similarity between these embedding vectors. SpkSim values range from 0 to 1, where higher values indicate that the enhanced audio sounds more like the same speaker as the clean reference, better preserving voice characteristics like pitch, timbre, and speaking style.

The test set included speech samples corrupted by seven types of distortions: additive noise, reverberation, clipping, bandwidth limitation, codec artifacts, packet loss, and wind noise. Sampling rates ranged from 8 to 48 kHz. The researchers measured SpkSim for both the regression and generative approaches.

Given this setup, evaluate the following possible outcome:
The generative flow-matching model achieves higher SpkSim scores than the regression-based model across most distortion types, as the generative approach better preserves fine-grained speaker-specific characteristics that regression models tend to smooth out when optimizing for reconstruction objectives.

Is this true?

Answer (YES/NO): NO